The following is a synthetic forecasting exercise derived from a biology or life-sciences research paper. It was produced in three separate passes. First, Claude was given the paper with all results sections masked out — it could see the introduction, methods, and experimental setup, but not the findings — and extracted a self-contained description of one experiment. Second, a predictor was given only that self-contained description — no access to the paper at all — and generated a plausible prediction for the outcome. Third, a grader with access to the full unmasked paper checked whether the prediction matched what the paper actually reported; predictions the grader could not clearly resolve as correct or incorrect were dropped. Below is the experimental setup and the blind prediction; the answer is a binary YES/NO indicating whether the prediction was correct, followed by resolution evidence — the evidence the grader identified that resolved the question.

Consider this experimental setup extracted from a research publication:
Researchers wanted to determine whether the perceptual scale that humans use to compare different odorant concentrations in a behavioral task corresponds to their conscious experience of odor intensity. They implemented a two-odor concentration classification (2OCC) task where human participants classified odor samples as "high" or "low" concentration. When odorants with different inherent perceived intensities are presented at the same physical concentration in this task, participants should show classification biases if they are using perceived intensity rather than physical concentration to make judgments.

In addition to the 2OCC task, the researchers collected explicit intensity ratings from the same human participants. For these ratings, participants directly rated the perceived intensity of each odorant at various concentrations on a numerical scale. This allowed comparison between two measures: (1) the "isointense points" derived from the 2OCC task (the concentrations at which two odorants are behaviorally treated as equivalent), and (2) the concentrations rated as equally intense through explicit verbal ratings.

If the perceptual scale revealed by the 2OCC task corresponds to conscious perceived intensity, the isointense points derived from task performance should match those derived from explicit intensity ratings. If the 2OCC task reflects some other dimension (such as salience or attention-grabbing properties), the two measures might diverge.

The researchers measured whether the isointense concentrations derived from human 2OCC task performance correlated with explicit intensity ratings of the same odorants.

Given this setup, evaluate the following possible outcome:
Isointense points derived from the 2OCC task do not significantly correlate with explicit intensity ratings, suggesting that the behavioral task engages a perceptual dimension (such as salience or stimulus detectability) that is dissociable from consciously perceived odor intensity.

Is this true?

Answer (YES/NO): NO